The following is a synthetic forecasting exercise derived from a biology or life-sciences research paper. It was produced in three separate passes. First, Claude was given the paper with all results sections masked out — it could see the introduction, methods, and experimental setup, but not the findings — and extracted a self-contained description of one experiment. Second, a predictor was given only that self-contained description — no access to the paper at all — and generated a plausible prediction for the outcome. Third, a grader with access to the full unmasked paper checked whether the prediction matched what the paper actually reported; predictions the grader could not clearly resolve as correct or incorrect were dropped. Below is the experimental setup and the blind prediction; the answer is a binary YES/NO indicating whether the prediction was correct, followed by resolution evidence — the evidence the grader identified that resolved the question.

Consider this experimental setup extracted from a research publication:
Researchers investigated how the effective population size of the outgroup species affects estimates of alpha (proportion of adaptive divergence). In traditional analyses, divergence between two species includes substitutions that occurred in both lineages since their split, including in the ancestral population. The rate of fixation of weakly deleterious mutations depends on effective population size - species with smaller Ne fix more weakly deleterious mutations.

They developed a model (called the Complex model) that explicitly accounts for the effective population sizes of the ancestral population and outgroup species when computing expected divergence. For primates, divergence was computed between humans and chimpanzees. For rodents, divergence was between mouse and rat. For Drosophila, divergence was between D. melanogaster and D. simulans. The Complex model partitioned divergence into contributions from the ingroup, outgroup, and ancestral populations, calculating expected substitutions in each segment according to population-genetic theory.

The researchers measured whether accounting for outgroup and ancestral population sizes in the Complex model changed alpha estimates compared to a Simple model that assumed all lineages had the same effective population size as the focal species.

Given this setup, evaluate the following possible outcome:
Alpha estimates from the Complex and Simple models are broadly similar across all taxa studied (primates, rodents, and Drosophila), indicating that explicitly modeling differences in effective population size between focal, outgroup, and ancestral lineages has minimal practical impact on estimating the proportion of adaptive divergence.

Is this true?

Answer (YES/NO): NO